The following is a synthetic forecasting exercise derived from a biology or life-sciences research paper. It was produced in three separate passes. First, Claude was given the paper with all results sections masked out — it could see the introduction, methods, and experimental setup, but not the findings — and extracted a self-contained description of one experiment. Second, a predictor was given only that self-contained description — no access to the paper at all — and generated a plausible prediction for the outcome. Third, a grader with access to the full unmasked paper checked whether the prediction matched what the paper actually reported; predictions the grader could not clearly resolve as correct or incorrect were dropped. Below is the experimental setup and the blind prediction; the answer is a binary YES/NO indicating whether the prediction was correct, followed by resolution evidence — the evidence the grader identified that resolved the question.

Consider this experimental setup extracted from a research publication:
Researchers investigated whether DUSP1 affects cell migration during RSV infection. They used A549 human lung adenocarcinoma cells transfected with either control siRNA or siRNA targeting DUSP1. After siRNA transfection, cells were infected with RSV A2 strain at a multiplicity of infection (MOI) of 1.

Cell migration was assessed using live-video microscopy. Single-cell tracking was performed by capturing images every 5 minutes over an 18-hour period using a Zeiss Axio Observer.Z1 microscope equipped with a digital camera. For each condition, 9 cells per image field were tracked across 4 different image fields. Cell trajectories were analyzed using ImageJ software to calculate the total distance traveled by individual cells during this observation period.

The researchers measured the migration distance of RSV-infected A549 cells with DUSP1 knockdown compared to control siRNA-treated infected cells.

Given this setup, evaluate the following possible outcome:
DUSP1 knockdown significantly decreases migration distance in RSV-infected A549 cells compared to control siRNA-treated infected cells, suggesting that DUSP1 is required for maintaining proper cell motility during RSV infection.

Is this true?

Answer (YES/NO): NO